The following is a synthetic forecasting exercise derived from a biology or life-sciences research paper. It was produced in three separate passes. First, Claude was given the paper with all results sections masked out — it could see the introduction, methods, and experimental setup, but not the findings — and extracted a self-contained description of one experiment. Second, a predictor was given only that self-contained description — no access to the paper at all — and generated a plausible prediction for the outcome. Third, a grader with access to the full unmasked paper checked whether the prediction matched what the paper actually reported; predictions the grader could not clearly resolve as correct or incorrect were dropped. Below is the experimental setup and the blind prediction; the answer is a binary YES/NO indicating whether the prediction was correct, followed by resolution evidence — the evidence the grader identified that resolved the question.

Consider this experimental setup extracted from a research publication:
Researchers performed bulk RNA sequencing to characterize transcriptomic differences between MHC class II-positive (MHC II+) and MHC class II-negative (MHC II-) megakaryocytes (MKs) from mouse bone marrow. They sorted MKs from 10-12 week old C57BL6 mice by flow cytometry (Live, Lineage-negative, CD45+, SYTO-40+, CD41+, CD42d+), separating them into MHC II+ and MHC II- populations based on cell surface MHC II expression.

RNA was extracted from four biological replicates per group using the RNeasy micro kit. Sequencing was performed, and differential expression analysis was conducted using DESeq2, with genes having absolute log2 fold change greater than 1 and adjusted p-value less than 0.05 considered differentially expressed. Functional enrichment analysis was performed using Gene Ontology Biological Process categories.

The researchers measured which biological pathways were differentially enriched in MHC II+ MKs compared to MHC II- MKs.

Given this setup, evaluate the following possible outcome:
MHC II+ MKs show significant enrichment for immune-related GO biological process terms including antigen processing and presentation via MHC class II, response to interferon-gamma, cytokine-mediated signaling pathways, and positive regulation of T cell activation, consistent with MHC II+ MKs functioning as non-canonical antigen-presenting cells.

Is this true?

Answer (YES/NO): NO